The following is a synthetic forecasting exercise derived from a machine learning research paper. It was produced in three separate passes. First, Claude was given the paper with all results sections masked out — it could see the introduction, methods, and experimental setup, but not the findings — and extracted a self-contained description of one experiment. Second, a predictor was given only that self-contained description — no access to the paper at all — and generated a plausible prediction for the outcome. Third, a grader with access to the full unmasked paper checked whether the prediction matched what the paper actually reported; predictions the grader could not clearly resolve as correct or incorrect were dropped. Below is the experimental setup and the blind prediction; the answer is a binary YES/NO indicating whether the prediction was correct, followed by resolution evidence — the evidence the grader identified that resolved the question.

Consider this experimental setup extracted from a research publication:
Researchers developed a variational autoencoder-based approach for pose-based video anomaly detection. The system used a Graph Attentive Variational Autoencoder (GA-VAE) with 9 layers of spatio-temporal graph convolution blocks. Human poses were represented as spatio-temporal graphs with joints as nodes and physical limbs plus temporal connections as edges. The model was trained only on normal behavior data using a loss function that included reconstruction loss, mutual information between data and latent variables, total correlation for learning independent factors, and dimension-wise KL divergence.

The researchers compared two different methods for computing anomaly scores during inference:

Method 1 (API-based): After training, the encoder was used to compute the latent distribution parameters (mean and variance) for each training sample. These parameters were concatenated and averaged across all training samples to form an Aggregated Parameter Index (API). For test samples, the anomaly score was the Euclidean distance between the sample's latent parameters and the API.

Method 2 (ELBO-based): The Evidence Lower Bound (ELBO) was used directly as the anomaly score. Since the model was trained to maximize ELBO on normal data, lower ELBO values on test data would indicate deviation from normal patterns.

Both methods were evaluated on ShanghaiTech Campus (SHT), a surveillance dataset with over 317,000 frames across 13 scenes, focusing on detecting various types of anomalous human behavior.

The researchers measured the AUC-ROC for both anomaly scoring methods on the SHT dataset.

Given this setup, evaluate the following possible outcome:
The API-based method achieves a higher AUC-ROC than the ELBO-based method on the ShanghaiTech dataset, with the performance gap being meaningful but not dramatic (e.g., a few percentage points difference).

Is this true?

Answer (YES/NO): YES